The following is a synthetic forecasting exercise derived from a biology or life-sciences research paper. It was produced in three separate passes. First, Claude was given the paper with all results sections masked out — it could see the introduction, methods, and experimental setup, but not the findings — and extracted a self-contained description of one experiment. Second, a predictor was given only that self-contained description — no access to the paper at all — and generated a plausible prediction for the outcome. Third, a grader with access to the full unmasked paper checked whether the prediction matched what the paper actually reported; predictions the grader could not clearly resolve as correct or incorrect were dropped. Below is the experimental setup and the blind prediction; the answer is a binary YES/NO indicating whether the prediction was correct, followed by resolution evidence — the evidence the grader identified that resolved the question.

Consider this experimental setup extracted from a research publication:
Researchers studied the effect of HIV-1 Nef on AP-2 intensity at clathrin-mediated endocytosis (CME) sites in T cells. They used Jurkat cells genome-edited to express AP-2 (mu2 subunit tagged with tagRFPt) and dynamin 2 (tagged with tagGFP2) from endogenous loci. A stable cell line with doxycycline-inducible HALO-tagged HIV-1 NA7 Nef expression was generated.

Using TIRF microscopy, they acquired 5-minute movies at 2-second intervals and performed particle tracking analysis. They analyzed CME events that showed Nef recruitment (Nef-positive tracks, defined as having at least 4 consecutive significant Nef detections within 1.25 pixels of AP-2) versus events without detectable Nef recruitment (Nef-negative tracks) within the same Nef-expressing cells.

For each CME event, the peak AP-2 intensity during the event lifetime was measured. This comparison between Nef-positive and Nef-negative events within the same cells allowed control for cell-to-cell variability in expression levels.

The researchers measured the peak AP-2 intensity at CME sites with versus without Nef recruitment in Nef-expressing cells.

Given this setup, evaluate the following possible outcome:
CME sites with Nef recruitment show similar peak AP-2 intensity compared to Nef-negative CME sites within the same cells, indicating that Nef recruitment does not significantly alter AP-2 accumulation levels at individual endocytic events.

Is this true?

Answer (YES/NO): NO